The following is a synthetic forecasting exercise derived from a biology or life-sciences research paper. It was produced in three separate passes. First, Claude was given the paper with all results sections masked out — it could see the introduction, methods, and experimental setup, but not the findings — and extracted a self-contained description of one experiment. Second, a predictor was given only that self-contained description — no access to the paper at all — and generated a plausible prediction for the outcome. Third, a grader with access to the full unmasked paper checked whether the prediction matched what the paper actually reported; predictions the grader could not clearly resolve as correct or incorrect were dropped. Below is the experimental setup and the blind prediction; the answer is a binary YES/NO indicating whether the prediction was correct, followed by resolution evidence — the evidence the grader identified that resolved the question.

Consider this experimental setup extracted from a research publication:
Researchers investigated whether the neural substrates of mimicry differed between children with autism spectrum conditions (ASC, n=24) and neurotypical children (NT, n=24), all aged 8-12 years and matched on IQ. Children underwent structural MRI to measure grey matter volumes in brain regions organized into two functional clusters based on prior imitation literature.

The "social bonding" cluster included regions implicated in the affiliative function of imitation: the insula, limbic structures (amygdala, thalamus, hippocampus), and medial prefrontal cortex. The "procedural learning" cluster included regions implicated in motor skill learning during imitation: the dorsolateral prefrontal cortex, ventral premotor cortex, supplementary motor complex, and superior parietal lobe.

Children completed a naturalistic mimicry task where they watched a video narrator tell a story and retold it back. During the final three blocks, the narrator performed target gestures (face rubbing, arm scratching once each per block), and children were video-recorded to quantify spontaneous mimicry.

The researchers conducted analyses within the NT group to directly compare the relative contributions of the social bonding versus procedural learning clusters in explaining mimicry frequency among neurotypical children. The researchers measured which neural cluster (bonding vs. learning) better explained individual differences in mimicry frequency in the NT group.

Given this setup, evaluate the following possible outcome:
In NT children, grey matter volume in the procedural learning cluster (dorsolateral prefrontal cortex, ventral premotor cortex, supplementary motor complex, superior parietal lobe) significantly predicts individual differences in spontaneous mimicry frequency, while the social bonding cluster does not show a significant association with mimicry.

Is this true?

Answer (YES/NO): NO